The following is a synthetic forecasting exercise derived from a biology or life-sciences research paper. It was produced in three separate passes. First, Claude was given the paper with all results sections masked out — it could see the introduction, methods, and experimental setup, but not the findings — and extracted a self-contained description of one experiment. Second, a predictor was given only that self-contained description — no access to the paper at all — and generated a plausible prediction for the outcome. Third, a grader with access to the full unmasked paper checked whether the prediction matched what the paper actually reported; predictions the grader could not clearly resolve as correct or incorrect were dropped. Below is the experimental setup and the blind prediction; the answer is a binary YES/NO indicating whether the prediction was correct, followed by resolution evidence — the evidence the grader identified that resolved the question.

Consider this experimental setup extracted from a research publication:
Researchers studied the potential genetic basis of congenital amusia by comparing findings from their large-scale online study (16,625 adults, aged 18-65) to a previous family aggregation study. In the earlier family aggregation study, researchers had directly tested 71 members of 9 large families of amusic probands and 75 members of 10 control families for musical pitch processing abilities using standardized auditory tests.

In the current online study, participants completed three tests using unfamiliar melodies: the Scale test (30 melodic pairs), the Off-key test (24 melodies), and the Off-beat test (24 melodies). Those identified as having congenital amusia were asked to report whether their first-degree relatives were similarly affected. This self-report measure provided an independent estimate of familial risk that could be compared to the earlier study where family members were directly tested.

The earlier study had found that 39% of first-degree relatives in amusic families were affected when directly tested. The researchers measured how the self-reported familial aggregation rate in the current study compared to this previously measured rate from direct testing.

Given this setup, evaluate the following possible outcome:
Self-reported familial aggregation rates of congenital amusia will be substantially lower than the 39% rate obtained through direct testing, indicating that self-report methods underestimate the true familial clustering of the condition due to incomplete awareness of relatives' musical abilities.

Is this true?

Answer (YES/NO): NO